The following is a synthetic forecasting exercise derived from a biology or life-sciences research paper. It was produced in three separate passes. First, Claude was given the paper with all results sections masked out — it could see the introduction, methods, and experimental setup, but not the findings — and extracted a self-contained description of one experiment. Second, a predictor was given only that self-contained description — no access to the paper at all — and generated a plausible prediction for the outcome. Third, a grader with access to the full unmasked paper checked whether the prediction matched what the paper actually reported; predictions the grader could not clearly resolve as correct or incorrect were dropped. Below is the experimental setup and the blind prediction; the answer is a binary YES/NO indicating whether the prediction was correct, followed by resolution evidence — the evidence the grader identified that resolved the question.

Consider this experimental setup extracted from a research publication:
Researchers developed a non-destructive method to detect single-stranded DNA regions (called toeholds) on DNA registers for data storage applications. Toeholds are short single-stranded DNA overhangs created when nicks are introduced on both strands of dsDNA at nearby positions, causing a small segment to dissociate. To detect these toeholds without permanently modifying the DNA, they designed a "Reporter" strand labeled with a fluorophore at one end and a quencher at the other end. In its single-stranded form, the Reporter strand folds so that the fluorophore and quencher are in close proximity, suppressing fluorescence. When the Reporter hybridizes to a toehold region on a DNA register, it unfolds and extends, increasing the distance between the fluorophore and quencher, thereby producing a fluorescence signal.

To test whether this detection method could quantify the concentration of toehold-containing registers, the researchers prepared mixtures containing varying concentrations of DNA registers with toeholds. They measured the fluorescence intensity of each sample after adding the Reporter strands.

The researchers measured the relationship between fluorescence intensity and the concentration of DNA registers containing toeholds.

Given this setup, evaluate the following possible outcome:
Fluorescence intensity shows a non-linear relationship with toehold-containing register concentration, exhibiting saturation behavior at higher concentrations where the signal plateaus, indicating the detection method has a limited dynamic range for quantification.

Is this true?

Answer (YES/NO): NO